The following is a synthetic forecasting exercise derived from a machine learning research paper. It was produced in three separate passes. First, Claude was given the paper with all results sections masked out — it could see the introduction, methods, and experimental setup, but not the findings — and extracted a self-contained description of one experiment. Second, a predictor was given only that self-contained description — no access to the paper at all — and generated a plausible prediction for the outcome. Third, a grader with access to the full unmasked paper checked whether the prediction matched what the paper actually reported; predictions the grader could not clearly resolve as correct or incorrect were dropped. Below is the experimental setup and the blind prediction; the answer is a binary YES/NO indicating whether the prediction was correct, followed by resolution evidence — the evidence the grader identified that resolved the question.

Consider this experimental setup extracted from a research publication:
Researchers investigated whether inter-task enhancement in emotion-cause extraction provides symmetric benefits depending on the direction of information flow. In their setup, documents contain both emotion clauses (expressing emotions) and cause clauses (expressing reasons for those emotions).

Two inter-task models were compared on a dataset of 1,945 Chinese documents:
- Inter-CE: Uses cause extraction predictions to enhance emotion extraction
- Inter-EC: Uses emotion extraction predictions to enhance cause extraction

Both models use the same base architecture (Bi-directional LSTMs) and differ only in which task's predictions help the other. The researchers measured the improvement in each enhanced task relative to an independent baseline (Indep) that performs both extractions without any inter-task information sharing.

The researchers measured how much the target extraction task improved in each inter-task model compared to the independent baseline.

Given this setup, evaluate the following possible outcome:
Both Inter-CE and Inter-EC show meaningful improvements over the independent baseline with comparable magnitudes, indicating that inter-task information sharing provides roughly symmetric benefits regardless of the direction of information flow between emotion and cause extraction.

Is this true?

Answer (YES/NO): NO